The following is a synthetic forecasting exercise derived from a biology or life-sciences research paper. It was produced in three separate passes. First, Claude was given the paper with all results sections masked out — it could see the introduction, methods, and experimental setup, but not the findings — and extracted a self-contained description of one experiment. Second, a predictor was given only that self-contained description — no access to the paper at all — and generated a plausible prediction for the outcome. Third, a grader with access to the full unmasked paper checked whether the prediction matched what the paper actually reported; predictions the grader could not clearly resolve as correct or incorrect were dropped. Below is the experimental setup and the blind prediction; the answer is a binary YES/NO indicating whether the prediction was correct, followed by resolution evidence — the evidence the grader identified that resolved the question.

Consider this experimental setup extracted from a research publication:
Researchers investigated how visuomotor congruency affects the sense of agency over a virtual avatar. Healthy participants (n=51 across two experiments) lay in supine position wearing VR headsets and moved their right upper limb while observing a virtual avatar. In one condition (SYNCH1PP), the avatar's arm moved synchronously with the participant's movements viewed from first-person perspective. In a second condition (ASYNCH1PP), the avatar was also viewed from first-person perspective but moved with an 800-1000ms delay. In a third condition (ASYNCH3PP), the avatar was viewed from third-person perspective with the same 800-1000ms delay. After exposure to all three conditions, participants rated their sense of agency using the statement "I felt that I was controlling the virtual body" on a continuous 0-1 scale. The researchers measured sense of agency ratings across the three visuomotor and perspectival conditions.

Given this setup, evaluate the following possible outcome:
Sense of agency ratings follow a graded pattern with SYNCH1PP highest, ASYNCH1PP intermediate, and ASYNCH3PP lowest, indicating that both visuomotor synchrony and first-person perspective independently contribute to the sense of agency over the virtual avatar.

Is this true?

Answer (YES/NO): NO